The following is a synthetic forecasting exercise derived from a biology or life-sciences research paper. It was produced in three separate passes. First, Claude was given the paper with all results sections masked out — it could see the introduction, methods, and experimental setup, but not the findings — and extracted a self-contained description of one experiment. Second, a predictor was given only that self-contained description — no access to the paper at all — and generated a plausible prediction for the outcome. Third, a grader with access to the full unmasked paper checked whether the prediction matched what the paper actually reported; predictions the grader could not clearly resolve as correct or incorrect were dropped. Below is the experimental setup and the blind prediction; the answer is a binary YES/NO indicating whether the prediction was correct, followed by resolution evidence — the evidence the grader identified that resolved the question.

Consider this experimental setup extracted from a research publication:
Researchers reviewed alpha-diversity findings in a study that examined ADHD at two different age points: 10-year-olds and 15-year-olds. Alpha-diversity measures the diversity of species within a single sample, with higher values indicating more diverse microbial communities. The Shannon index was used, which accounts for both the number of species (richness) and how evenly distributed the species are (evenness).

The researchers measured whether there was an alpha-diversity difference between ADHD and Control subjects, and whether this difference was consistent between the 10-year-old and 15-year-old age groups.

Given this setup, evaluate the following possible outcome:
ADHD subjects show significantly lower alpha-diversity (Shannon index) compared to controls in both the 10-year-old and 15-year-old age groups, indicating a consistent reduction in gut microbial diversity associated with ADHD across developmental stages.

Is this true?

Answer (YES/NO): NO